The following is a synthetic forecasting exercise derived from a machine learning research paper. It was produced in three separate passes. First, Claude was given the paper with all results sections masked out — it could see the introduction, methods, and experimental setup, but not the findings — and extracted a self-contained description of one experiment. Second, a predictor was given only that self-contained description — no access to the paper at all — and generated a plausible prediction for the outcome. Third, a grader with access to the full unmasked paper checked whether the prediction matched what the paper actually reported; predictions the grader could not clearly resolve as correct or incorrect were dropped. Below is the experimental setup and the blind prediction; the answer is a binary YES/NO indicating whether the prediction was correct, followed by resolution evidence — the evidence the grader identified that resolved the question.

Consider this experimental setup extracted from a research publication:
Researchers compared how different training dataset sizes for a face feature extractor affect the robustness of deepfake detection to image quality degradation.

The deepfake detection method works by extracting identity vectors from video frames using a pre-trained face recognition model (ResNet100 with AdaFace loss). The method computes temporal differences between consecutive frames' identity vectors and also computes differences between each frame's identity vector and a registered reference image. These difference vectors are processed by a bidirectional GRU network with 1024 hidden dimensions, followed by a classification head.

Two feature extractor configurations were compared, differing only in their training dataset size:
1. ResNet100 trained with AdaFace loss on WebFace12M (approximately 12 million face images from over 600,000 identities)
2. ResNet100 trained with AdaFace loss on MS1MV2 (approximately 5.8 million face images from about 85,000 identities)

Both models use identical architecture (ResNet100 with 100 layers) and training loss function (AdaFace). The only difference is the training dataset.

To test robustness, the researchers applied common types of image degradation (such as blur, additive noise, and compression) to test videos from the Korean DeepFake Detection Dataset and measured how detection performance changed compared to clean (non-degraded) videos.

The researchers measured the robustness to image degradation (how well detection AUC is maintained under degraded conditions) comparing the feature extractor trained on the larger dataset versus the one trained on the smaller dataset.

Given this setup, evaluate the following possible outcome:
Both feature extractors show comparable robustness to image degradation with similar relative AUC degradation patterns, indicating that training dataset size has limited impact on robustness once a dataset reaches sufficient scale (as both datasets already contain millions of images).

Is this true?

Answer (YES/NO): YES